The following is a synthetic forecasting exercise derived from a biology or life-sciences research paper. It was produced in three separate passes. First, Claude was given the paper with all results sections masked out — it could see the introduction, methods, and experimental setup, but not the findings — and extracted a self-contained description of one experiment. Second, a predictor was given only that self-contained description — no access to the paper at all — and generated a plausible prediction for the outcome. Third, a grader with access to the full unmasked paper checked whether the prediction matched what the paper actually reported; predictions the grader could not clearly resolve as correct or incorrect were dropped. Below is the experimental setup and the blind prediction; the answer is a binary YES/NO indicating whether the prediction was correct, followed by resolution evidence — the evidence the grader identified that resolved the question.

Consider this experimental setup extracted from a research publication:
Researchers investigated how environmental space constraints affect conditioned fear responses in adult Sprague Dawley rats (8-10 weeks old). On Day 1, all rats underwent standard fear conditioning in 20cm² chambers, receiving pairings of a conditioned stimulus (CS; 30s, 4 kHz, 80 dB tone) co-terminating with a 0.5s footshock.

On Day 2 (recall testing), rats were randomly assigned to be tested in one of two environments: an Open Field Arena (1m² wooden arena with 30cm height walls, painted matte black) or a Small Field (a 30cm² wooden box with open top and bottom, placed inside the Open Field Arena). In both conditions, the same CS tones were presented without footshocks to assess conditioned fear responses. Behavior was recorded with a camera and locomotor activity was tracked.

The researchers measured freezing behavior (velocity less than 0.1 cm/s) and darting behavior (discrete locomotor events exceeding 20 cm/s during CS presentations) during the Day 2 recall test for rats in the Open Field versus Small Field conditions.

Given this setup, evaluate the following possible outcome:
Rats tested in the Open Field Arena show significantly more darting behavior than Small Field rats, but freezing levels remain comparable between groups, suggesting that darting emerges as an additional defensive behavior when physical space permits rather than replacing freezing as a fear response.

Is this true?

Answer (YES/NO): NO